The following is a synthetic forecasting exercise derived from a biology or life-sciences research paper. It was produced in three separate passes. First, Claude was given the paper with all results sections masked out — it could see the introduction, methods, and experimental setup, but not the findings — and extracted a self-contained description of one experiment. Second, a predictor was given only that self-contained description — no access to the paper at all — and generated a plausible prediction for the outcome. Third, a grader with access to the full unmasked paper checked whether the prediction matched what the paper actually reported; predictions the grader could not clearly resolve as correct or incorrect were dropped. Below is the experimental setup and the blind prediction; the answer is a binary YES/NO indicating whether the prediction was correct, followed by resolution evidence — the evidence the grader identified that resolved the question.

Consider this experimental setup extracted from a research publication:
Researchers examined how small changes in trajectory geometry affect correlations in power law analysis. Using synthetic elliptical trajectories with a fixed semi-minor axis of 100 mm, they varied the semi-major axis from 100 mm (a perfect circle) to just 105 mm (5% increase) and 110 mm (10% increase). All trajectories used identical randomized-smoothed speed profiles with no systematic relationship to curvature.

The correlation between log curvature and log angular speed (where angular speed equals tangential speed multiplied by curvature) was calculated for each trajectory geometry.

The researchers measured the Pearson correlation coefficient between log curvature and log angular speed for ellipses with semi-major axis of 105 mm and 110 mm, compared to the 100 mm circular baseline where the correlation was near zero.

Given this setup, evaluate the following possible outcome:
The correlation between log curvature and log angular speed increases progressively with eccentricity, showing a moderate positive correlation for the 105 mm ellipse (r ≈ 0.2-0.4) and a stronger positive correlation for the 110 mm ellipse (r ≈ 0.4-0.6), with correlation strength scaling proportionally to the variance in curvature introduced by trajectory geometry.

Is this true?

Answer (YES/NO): NO